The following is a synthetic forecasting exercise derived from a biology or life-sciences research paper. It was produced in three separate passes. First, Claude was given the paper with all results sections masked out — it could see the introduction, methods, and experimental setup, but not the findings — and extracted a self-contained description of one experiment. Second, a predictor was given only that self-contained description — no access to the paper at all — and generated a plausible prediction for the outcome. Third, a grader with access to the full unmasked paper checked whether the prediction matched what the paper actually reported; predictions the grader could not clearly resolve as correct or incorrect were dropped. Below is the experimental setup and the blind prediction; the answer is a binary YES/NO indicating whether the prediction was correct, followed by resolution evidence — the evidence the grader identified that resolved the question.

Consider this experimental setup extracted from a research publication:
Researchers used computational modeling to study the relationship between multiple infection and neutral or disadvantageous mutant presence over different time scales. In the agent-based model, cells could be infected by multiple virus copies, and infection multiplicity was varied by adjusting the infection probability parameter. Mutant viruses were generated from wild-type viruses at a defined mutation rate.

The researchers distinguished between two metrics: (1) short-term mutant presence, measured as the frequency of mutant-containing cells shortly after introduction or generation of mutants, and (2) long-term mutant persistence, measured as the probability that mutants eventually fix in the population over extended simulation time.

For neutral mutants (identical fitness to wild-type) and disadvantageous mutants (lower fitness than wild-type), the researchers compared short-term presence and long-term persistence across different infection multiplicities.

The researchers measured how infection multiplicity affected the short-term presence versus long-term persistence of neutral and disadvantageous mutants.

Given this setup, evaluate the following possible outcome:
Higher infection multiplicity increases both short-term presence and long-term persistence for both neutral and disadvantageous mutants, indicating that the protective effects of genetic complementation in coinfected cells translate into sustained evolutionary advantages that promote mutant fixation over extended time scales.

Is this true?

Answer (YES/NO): NO